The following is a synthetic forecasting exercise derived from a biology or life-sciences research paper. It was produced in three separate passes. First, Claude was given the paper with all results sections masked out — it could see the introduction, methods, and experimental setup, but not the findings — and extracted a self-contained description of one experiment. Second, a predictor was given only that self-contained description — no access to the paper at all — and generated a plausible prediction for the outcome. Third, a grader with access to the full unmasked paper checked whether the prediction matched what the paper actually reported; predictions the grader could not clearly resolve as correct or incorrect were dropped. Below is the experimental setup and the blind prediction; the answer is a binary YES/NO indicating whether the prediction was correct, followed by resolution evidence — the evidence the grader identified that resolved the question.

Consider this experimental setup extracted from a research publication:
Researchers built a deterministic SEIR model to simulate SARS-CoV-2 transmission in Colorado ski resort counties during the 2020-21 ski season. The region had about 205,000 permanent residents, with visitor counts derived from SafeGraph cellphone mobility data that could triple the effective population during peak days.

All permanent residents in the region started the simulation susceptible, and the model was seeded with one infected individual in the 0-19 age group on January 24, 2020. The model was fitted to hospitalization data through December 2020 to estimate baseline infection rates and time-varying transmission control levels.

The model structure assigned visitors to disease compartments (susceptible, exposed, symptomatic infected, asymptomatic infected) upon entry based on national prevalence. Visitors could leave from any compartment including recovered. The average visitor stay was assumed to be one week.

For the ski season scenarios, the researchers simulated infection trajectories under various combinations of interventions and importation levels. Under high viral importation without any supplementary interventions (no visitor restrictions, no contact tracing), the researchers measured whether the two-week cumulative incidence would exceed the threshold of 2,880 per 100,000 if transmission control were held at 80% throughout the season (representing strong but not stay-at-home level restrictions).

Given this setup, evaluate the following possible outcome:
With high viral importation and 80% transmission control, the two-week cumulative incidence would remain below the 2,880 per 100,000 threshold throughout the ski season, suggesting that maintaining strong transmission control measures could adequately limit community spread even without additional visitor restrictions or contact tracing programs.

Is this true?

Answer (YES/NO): NO